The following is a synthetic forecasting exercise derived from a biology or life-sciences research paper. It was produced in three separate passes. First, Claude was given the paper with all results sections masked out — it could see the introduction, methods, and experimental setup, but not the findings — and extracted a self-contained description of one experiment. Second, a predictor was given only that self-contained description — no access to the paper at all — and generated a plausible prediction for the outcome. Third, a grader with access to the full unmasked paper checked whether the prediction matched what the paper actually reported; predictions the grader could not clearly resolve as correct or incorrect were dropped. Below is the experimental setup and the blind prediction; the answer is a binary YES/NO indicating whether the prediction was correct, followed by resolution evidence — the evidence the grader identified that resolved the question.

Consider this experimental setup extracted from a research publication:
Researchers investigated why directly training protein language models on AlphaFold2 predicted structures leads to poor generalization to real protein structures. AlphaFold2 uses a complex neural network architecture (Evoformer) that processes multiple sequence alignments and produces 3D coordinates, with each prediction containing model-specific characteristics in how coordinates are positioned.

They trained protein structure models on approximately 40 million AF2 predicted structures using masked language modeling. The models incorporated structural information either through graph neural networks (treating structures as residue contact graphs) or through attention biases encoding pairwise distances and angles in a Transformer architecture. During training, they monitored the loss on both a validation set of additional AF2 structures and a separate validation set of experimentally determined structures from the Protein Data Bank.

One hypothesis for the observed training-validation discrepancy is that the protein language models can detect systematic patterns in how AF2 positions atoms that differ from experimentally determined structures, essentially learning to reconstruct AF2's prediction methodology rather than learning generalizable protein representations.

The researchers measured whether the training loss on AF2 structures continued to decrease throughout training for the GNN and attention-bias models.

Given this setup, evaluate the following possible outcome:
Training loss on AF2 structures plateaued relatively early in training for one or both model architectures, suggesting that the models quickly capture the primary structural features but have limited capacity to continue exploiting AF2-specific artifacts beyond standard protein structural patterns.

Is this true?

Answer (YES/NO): NO